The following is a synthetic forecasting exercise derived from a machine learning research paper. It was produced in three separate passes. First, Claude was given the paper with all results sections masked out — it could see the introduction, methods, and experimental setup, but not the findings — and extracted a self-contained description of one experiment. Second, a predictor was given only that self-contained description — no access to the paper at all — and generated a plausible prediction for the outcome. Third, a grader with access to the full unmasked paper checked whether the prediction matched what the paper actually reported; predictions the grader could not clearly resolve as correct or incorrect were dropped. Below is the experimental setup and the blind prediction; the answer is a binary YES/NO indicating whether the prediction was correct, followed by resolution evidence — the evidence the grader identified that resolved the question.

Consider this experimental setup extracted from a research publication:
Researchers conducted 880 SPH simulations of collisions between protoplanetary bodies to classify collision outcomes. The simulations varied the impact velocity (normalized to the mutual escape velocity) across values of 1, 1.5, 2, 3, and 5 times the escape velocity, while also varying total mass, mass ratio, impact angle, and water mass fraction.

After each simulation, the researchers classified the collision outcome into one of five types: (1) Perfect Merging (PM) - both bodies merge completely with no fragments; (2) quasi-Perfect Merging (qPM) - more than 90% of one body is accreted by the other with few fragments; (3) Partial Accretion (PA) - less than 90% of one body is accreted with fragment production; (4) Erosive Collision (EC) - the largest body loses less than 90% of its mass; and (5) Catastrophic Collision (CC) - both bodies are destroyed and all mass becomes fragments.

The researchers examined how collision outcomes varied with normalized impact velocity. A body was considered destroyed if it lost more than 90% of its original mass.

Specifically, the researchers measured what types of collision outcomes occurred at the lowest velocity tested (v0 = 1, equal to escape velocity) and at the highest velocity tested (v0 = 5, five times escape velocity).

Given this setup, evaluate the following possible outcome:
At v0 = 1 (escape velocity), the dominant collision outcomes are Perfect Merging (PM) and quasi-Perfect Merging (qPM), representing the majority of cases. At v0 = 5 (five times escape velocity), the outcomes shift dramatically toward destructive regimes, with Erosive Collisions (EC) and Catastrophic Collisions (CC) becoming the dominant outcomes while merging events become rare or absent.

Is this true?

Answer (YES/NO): YES